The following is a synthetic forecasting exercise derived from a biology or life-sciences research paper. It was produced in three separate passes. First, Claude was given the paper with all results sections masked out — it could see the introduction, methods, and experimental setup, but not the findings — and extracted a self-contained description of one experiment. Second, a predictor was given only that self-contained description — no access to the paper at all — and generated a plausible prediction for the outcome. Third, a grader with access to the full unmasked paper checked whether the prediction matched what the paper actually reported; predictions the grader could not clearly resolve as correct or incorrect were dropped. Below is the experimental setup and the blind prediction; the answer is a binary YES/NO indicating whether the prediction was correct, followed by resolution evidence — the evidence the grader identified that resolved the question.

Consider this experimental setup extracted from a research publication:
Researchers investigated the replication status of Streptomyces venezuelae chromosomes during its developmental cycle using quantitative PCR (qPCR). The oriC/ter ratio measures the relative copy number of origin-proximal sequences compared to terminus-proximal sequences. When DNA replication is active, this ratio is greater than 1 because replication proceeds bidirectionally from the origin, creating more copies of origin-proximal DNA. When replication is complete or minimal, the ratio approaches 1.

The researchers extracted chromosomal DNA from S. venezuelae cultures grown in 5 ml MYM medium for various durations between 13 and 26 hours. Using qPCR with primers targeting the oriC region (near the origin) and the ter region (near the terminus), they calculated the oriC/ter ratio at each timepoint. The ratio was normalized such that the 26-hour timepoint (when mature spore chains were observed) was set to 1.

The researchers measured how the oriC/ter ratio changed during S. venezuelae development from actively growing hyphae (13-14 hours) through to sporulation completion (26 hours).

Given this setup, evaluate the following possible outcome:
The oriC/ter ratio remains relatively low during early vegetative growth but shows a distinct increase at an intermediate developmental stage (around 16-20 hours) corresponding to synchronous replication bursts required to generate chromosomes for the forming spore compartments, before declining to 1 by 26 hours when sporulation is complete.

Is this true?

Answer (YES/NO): NO